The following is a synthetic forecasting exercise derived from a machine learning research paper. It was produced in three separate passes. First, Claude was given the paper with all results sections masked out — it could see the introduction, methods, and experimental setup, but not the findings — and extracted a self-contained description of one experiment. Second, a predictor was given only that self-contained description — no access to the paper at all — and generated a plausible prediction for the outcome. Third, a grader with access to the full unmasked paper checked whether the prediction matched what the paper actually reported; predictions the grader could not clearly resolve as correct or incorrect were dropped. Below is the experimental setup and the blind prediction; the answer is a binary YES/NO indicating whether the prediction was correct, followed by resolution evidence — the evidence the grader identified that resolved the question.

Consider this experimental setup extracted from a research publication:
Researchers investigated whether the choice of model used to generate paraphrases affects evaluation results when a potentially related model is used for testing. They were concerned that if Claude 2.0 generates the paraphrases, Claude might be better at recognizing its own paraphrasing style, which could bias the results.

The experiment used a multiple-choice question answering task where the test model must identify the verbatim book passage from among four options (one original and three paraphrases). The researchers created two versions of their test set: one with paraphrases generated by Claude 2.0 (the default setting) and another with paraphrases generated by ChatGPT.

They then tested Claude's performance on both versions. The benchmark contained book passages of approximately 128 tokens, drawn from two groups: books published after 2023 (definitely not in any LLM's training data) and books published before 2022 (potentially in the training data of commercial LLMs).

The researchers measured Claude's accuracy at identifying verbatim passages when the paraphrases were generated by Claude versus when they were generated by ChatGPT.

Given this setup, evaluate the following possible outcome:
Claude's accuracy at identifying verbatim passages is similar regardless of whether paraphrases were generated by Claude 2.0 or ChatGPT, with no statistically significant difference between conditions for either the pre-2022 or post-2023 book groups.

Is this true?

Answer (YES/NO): NO